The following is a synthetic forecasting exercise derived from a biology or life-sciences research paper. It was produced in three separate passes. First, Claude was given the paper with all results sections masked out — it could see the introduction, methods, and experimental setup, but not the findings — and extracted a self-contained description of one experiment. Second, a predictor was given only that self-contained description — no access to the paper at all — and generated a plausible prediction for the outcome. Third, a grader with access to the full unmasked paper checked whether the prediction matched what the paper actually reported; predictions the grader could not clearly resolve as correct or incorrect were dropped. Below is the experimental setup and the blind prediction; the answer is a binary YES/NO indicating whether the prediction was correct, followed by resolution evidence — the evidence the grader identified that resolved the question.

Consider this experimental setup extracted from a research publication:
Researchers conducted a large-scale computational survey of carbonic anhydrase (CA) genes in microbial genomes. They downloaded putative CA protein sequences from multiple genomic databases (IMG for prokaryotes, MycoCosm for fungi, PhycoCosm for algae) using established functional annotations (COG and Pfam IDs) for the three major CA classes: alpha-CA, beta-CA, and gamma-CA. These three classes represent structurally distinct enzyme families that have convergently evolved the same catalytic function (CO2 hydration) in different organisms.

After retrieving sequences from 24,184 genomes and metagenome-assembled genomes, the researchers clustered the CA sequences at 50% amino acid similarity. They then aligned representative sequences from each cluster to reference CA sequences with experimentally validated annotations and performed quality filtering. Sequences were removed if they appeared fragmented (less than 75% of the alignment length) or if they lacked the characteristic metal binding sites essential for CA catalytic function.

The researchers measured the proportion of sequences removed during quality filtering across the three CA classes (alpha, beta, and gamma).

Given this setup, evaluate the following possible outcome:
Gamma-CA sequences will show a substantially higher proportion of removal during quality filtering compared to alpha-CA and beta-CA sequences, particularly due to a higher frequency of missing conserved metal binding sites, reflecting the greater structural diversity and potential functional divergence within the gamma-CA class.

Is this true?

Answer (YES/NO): YES